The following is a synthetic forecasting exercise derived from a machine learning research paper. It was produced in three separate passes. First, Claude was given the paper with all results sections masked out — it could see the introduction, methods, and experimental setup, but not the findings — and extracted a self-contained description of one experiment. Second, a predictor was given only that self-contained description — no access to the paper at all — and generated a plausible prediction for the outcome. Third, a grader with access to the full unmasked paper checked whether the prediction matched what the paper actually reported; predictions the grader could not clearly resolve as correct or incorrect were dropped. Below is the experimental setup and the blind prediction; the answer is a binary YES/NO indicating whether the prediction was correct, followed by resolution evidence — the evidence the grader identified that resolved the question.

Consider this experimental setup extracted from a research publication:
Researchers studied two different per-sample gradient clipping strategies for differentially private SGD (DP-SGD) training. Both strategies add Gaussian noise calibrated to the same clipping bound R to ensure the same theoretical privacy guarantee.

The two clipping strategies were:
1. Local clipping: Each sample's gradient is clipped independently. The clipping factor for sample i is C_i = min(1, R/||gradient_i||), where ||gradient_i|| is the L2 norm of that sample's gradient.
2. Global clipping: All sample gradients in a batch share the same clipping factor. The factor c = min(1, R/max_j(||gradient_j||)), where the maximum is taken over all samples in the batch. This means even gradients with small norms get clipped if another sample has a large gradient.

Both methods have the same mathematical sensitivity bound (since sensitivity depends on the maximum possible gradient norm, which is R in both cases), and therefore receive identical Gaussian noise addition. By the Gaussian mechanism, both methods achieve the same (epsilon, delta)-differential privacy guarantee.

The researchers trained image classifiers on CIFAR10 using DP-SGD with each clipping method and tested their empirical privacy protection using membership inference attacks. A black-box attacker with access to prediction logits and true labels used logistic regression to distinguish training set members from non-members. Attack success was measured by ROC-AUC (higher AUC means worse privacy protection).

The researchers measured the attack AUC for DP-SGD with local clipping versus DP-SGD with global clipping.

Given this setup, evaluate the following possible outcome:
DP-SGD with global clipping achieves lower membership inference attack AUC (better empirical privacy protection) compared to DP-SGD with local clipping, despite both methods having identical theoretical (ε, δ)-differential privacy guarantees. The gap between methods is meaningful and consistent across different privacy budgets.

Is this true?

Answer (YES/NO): NO